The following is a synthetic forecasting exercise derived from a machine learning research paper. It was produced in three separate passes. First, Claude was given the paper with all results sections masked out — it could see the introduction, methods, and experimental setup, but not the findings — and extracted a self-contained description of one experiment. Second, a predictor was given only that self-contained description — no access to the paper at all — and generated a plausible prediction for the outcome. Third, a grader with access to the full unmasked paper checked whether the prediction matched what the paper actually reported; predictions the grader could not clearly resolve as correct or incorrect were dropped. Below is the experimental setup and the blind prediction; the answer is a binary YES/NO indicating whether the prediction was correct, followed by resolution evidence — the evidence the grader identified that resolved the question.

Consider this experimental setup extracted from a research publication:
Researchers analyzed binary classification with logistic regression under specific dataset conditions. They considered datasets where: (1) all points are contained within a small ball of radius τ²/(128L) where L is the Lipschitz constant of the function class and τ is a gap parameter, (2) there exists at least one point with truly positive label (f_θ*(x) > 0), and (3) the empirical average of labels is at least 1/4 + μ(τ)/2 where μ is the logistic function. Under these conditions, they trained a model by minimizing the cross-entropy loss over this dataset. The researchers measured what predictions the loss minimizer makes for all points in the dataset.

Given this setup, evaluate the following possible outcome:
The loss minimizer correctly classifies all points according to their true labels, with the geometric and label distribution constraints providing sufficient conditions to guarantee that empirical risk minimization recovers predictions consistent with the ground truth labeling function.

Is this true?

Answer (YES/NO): NO